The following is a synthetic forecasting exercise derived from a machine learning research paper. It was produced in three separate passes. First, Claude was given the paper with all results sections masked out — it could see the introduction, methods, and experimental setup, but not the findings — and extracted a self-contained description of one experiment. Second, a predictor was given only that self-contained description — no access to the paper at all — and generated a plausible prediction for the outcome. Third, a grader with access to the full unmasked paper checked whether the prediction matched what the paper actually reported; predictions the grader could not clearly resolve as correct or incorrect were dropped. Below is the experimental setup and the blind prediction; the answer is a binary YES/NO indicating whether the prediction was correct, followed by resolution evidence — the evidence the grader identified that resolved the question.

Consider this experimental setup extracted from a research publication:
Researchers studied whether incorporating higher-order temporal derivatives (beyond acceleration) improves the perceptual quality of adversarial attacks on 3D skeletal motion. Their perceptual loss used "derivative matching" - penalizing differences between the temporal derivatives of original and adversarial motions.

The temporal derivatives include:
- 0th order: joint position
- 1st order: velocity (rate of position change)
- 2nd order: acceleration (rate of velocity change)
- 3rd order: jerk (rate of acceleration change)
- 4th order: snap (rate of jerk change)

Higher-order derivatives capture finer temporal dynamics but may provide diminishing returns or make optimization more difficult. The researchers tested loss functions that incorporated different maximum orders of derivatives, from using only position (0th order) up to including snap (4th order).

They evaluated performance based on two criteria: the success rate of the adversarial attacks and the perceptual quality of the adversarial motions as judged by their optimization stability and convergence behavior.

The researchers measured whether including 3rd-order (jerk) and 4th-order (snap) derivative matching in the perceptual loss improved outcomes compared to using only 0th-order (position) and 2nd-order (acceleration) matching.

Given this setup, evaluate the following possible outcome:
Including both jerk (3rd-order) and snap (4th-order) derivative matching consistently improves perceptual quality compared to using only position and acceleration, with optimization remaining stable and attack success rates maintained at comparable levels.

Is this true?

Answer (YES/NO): NO